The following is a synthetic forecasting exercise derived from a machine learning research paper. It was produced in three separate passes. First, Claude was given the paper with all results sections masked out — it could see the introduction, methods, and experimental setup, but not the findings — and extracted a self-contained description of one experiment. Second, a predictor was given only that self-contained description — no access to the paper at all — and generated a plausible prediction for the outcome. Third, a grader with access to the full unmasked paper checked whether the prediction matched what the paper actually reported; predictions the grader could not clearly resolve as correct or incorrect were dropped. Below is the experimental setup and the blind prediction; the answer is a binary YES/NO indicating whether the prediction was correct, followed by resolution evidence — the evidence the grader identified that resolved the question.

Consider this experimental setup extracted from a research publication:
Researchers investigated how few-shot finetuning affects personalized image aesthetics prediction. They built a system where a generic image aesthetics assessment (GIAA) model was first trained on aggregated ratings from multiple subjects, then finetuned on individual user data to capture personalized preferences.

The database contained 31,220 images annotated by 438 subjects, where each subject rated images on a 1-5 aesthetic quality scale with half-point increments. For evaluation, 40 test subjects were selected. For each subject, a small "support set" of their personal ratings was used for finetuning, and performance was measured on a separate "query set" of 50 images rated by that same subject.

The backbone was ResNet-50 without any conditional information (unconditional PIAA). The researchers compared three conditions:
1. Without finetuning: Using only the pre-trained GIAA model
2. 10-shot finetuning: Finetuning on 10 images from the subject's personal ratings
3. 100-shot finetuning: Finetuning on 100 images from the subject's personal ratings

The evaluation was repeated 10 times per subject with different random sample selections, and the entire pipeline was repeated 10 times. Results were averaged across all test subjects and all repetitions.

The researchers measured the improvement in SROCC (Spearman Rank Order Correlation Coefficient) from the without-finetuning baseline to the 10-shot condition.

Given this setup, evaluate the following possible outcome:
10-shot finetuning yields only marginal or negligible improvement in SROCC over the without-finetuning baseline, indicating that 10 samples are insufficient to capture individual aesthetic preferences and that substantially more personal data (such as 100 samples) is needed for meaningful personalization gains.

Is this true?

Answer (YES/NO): YES